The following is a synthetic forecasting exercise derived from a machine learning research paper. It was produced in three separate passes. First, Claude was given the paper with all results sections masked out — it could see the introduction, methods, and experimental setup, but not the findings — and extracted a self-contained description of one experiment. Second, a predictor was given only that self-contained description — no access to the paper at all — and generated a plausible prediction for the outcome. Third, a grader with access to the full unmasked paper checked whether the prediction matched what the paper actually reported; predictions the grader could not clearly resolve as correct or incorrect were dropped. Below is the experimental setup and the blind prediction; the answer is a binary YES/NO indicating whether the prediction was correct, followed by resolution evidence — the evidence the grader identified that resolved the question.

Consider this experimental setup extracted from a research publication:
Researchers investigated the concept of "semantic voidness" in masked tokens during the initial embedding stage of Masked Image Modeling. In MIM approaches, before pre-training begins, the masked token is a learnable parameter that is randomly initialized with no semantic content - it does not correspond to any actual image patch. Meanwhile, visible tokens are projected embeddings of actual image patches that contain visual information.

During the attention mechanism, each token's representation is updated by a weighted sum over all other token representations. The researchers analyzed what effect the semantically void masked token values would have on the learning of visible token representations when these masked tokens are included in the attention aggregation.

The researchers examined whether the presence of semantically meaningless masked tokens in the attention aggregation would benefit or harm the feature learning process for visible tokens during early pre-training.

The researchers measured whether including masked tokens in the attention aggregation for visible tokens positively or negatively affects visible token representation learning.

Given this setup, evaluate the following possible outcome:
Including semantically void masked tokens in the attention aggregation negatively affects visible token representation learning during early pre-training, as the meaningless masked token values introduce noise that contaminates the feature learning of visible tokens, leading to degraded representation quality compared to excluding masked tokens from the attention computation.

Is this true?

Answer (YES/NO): YES